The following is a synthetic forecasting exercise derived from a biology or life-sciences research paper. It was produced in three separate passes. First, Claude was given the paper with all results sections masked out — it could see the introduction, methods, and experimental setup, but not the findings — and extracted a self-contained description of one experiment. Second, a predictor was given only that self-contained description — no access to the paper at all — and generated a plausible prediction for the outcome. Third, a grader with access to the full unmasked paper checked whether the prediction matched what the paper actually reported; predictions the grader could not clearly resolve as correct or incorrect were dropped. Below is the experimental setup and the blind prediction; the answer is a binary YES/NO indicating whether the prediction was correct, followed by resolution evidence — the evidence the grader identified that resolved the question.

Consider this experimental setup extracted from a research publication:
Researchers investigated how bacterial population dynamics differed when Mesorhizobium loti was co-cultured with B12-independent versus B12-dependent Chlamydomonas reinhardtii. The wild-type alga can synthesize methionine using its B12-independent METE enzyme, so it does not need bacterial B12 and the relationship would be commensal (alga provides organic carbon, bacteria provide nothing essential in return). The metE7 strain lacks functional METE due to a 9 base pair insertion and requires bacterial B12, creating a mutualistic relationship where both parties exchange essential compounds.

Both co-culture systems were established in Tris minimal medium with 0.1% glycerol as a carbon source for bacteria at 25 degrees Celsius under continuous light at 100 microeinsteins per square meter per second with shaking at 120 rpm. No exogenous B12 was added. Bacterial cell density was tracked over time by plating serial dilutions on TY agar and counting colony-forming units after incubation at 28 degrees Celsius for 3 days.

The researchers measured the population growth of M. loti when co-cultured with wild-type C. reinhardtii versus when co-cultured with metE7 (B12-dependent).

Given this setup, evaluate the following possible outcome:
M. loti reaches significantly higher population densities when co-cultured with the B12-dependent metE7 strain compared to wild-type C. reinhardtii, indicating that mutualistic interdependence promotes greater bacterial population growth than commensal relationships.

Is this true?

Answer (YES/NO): NO